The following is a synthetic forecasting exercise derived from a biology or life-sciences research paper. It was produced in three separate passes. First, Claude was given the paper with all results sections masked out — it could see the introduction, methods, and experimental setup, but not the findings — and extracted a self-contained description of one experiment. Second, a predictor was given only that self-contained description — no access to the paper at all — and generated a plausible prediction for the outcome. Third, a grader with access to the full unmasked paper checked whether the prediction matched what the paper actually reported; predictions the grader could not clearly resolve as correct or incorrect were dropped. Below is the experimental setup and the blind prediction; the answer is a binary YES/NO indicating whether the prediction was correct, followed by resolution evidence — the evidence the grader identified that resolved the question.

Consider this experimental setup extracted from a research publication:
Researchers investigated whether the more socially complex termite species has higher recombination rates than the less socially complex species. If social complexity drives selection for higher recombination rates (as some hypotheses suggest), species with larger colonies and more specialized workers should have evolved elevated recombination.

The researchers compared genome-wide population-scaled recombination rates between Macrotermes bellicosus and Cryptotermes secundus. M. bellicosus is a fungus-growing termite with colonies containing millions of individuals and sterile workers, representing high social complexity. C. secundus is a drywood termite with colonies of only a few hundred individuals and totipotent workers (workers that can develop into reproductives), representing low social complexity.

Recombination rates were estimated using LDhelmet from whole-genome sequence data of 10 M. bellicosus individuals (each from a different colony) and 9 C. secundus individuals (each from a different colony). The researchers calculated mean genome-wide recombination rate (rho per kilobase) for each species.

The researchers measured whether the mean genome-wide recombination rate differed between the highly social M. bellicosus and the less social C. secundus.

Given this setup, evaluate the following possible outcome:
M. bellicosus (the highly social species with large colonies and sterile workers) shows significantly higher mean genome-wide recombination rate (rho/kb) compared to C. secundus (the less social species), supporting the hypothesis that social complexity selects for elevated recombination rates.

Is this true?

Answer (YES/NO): NO